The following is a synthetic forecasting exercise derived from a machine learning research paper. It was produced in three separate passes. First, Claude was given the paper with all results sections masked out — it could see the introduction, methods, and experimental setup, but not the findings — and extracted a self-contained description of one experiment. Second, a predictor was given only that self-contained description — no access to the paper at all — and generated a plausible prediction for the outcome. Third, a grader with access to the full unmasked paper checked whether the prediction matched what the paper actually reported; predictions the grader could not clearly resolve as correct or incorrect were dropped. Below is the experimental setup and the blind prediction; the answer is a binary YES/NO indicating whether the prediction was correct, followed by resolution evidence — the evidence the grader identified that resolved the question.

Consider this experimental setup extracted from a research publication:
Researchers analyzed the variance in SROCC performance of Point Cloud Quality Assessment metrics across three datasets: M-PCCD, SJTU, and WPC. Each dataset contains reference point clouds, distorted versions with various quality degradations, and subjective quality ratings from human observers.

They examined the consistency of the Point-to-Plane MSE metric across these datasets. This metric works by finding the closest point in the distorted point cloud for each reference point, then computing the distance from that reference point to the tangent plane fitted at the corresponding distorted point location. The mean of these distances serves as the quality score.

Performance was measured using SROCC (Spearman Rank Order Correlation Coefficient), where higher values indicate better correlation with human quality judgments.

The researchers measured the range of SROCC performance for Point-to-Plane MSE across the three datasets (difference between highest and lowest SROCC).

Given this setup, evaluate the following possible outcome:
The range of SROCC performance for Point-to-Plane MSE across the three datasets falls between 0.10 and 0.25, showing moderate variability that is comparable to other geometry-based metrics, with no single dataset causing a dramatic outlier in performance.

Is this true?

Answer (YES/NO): NO